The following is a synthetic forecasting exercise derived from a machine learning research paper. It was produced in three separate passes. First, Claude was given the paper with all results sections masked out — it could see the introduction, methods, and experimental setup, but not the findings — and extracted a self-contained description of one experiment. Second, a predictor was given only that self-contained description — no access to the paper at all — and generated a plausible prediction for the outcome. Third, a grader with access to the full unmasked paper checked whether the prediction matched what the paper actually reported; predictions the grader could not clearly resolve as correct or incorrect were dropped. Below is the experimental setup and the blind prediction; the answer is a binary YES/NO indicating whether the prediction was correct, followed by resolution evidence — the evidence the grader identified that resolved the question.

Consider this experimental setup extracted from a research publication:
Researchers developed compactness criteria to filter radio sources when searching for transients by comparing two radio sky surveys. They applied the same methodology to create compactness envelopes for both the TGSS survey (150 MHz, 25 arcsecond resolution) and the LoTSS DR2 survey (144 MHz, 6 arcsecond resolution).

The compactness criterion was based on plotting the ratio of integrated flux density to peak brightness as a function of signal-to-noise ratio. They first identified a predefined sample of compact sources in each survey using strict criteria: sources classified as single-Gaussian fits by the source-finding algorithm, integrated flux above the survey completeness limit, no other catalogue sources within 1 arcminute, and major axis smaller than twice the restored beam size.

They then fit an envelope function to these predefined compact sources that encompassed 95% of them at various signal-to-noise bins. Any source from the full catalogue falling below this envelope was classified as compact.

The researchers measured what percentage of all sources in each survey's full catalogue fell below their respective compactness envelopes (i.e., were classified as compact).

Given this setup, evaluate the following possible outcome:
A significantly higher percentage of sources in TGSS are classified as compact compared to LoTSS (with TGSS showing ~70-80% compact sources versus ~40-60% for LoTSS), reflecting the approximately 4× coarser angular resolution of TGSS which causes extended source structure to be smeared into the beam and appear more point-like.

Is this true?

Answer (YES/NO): NO